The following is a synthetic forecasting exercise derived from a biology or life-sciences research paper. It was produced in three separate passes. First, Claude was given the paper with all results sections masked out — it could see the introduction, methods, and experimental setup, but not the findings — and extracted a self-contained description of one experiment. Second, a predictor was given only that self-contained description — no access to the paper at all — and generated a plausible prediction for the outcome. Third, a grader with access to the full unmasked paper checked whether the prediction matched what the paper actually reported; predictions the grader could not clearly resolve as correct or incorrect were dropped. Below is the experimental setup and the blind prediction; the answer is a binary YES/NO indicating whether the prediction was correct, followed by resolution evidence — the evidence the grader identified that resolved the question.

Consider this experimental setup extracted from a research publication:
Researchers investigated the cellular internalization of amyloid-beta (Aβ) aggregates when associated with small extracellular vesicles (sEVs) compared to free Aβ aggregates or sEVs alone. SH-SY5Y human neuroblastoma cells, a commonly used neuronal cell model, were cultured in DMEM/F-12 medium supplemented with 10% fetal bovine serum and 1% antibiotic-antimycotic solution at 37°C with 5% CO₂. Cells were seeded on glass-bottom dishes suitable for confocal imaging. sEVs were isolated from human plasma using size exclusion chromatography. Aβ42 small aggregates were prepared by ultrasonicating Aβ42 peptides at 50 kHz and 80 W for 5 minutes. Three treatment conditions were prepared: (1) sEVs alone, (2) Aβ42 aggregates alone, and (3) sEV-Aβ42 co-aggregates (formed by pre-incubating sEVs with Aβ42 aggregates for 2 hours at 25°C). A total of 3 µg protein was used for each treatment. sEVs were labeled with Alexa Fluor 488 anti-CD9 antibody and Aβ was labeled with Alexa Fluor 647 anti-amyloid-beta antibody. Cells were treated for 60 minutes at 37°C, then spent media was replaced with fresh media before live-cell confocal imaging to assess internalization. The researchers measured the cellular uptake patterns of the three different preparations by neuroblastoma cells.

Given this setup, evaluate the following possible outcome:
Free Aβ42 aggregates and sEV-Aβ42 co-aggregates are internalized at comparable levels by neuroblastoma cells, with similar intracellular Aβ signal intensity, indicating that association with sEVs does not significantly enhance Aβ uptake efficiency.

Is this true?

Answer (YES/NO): NO